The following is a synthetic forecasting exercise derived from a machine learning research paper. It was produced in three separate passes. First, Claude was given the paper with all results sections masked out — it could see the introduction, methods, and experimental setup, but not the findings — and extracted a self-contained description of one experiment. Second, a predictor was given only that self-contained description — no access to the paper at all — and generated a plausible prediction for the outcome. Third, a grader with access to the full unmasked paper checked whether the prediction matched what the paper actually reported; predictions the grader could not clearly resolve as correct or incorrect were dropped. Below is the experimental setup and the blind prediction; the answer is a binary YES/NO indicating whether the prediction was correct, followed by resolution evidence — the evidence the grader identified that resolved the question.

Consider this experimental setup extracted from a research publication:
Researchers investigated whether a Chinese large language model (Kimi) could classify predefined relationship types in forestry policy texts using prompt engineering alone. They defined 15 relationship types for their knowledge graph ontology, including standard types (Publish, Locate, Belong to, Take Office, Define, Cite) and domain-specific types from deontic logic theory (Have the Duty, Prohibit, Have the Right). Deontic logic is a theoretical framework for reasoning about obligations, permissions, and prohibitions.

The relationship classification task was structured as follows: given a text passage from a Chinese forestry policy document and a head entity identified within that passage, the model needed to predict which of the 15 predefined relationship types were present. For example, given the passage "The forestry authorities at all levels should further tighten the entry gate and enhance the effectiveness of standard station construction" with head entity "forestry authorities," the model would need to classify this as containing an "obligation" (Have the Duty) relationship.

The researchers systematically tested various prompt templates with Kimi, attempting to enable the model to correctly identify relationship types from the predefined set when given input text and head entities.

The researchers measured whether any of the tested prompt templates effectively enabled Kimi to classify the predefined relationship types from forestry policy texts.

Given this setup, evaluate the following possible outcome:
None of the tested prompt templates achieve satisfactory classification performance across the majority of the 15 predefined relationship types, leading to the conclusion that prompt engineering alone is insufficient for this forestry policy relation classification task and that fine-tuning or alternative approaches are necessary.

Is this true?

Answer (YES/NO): YES